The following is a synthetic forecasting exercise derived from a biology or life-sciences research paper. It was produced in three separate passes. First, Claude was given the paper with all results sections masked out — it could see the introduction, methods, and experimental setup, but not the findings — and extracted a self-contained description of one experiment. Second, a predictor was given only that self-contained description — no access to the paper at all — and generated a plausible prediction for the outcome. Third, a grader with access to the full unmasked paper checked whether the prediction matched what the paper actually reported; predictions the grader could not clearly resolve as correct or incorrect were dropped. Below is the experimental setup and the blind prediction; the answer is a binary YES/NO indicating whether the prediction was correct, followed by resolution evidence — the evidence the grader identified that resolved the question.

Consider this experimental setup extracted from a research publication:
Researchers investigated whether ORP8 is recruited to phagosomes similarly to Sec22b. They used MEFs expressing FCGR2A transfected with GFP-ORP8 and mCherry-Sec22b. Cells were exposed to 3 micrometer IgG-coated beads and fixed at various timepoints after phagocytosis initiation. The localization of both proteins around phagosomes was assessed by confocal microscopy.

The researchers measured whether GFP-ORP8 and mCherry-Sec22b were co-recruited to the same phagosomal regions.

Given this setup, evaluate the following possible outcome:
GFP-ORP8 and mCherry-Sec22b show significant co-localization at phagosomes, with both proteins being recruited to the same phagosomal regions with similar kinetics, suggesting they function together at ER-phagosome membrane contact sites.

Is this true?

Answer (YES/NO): NO